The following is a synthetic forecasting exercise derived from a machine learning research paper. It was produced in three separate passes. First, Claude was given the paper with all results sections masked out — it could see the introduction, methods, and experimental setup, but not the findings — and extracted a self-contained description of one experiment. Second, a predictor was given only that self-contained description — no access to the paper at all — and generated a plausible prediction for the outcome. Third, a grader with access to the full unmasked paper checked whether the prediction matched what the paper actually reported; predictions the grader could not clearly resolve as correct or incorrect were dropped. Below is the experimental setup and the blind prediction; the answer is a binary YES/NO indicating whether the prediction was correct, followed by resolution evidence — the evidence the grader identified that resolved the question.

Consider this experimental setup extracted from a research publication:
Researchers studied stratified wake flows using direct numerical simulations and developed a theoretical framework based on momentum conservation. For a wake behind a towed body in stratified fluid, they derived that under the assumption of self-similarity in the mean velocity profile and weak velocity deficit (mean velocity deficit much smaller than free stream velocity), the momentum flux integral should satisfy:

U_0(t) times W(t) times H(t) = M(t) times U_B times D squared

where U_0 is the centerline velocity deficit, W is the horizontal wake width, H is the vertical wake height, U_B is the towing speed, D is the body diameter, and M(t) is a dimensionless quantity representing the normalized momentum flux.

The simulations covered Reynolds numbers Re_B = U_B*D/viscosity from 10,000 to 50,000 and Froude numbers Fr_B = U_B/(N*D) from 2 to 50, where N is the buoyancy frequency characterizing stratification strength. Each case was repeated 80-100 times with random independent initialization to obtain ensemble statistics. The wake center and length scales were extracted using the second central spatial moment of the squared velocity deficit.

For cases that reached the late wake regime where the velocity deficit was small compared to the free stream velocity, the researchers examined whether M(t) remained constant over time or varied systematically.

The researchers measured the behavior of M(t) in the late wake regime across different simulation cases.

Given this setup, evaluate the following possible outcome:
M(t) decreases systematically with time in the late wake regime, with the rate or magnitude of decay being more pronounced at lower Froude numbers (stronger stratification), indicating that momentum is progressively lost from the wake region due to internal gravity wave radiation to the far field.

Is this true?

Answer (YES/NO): NO